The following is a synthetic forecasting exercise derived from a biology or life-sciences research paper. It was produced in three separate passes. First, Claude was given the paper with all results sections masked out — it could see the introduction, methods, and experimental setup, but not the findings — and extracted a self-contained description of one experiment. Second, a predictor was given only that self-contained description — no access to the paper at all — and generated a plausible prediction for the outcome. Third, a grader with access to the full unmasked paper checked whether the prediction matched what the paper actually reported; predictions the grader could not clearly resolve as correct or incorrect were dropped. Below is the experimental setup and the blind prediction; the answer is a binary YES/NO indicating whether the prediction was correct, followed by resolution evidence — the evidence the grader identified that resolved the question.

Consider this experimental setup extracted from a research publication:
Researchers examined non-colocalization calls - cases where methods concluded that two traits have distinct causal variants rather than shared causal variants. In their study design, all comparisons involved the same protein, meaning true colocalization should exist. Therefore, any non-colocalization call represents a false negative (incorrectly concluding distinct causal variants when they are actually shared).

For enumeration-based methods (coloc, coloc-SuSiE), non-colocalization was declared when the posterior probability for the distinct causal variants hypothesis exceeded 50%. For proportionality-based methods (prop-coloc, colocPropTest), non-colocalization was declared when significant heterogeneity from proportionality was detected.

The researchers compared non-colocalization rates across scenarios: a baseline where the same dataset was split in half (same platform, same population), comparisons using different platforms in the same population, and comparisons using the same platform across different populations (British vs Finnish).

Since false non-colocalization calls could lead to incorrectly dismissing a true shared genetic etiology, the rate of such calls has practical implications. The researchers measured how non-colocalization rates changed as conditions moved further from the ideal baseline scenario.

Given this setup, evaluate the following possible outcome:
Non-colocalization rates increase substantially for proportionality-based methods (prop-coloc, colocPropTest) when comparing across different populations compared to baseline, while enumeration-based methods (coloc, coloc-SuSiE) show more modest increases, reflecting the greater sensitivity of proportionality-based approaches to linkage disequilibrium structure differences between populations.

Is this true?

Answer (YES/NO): YES